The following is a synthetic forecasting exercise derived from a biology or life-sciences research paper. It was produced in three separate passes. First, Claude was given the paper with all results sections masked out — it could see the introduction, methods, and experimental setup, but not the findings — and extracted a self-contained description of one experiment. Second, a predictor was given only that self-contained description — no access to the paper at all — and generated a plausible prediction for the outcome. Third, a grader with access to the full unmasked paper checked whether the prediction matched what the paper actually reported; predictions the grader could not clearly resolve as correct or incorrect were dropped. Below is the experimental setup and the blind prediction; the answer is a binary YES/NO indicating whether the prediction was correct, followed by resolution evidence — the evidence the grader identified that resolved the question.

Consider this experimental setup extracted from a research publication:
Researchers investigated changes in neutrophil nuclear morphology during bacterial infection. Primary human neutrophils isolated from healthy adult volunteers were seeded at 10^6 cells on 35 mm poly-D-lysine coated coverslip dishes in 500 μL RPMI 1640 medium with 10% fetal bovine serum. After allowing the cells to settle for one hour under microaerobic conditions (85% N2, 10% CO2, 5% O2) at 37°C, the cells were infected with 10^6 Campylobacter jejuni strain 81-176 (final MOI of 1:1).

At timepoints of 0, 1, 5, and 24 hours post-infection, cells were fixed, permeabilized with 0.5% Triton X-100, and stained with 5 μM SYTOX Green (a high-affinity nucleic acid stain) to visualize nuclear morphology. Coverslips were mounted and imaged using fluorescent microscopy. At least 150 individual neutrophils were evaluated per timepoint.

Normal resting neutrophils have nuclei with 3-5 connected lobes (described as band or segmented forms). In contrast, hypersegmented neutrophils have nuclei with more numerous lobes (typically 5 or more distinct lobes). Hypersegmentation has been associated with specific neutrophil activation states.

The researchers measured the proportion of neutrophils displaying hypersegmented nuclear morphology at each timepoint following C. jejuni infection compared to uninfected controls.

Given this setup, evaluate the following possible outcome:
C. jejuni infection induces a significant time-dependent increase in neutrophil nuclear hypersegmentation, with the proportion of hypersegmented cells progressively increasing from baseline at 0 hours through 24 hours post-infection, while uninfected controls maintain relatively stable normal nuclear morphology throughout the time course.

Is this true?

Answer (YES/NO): NO